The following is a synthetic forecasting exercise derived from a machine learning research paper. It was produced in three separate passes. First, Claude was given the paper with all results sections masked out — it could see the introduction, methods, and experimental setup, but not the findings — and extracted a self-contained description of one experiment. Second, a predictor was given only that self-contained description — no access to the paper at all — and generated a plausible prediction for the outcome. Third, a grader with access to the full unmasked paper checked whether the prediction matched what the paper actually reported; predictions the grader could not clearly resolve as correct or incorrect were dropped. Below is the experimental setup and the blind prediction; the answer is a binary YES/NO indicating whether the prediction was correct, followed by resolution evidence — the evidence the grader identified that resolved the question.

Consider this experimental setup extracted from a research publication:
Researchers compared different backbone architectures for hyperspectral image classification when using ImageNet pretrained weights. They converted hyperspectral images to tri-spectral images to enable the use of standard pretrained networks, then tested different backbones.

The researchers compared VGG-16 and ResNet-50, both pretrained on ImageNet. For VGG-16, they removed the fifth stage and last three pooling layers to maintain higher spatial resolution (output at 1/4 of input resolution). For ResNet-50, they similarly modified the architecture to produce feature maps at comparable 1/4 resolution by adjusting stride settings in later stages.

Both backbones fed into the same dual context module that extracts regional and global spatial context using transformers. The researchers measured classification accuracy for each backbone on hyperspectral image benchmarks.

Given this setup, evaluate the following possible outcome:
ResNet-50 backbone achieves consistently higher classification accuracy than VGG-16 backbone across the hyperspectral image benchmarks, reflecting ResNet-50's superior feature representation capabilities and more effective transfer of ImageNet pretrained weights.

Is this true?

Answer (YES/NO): NO